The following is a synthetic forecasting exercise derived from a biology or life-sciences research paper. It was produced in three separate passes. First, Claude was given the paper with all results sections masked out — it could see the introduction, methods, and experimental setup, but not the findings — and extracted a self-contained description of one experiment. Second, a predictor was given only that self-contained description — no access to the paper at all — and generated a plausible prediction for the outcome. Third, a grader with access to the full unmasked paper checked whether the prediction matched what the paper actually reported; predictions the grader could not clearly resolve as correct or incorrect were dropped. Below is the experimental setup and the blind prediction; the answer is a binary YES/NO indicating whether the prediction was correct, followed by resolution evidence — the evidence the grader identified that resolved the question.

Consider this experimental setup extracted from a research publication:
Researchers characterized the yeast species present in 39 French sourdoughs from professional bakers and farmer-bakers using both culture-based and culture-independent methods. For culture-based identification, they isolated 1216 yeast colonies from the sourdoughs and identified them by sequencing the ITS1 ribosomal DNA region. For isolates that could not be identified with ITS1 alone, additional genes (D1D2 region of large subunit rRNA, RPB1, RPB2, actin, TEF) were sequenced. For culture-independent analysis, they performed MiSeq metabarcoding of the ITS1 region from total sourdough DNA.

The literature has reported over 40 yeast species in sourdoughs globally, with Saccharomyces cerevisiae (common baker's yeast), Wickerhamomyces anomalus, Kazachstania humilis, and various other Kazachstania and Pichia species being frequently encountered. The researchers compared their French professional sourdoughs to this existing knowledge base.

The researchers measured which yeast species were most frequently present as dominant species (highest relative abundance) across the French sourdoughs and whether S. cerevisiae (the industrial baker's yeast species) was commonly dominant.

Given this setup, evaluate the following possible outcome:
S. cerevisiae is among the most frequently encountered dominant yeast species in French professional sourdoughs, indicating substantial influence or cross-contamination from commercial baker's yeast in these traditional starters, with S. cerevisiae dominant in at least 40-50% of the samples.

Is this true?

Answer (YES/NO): NO